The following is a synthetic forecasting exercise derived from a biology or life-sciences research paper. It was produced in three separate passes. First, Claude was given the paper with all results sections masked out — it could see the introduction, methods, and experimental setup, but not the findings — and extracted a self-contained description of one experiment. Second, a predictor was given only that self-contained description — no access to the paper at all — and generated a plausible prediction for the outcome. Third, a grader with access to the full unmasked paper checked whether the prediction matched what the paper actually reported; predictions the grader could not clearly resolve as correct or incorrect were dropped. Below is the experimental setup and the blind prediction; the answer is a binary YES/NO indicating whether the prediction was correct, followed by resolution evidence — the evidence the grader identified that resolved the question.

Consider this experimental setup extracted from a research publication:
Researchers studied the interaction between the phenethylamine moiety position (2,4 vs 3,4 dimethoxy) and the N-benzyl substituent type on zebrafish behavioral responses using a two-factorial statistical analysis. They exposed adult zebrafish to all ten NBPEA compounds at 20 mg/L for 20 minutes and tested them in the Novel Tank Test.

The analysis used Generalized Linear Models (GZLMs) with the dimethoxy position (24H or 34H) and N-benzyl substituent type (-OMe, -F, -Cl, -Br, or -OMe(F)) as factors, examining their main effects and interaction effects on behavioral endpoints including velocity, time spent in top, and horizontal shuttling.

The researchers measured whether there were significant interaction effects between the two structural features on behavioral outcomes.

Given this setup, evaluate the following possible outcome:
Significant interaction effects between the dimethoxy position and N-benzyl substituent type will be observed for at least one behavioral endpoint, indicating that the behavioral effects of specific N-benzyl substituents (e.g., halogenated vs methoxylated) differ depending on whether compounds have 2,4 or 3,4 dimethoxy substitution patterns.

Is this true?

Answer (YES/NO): YES